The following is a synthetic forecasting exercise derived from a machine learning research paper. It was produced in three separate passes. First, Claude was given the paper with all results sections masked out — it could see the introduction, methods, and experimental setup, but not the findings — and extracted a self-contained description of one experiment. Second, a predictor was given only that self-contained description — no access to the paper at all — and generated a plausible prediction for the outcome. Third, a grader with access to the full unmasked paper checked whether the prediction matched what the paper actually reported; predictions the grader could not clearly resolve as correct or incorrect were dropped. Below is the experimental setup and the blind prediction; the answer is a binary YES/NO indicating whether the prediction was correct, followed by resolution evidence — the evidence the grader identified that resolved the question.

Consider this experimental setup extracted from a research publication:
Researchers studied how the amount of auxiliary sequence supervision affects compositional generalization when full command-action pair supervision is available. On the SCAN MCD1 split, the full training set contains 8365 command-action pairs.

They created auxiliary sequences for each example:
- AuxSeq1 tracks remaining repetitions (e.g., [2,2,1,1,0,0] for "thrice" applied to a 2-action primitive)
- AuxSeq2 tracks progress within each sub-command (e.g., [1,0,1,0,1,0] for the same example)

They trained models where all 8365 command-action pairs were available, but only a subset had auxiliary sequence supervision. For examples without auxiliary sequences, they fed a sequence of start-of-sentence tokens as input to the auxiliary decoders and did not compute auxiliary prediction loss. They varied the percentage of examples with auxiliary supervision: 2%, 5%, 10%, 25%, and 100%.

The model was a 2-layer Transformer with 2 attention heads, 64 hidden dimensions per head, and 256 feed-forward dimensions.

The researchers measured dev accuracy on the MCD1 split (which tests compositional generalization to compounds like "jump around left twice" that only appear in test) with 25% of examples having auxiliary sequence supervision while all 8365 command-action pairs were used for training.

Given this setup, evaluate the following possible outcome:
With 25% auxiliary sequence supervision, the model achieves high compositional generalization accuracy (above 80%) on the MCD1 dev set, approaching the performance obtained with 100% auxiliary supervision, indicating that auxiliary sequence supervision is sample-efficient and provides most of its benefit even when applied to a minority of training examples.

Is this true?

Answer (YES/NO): YES